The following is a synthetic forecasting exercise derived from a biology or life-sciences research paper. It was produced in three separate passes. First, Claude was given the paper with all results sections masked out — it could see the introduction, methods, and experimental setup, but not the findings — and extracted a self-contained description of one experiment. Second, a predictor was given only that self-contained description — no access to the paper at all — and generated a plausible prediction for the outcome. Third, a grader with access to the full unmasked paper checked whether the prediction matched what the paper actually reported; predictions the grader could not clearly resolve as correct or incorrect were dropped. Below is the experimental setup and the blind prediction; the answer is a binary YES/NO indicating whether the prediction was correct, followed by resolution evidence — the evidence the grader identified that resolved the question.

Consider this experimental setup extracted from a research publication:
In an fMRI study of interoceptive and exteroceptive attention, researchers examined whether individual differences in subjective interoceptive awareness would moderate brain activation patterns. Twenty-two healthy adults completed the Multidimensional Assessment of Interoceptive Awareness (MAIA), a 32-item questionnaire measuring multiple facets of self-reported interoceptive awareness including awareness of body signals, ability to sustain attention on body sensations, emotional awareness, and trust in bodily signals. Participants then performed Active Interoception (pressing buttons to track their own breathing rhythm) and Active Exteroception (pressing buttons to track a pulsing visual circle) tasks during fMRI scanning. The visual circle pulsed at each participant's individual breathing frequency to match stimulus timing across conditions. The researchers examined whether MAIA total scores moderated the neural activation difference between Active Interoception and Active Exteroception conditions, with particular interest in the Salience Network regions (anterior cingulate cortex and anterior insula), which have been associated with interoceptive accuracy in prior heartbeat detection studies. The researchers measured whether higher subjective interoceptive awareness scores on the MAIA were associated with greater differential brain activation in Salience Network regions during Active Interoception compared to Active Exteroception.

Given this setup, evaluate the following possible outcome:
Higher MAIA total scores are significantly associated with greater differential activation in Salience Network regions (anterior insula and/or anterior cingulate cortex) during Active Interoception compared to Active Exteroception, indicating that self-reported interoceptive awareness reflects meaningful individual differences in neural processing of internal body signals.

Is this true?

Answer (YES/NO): YES